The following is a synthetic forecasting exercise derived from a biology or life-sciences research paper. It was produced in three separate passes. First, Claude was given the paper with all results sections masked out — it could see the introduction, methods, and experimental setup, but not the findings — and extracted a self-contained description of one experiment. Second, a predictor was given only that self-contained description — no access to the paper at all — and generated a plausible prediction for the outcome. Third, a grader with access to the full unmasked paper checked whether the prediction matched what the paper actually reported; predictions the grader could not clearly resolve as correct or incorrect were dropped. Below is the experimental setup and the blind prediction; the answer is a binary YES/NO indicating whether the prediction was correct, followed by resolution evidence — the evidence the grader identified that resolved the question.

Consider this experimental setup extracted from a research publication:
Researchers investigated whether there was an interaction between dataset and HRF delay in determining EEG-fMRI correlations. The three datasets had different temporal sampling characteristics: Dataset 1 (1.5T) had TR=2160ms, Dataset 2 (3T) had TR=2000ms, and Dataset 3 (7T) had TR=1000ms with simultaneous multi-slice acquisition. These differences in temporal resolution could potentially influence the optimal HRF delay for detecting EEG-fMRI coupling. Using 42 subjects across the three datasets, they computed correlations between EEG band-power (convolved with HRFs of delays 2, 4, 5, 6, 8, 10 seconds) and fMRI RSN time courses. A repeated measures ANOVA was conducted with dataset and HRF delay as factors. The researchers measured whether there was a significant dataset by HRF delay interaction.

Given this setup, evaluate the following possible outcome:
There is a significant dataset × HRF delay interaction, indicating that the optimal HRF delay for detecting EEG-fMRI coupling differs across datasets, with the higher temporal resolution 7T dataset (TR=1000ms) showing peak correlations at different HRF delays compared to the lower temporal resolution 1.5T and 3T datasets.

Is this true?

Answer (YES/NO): NO